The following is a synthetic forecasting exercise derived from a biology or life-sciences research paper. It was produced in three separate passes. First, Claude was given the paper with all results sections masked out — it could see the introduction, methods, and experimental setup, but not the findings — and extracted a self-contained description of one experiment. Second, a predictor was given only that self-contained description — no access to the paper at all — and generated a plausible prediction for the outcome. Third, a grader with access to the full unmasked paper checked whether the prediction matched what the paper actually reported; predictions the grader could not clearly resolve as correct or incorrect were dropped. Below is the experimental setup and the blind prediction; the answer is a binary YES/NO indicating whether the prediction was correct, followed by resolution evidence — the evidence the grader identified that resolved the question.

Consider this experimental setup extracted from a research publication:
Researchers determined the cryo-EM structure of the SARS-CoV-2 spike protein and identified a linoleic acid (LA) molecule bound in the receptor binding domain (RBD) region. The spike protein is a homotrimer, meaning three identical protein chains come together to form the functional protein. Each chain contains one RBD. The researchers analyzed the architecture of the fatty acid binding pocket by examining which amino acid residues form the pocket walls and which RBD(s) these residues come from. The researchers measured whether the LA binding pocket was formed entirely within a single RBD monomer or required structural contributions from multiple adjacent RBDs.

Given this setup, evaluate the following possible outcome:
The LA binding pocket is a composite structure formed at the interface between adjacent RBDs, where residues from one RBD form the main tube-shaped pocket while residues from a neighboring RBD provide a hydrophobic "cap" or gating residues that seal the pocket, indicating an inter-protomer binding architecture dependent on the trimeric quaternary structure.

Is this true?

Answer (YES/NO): NO